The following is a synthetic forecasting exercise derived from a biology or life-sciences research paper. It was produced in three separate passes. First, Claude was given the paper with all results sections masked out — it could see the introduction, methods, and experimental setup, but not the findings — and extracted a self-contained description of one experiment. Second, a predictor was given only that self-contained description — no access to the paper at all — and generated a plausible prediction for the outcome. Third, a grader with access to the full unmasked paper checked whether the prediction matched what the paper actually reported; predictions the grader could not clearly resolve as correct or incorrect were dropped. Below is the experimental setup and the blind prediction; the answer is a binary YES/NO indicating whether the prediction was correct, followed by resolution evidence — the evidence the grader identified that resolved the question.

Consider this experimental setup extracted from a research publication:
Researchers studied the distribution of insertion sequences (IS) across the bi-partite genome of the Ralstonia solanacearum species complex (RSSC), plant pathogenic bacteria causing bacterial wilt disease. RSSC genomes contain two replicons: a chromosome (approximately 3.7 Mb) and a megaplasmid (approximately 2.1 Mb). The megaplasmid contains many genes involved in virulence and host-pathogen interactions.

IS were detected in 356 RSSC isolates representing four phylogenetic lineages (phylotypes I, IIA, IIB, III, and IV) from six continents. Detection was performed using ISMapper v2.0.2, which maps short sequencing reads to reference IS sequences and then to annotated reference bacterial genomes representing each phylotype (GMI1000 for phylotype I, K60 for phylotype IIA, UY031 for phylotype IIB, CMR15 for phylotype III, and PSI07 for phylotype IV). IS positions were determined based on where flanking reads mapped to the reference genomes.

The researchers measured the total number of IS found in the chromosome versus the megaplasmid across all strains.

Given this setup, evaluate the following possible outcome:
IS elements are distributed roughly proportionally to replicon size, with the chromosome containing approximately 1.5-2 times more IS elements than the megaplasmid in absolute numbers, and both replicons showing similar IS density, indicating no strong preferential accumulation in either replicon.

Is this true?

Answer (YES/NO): NO